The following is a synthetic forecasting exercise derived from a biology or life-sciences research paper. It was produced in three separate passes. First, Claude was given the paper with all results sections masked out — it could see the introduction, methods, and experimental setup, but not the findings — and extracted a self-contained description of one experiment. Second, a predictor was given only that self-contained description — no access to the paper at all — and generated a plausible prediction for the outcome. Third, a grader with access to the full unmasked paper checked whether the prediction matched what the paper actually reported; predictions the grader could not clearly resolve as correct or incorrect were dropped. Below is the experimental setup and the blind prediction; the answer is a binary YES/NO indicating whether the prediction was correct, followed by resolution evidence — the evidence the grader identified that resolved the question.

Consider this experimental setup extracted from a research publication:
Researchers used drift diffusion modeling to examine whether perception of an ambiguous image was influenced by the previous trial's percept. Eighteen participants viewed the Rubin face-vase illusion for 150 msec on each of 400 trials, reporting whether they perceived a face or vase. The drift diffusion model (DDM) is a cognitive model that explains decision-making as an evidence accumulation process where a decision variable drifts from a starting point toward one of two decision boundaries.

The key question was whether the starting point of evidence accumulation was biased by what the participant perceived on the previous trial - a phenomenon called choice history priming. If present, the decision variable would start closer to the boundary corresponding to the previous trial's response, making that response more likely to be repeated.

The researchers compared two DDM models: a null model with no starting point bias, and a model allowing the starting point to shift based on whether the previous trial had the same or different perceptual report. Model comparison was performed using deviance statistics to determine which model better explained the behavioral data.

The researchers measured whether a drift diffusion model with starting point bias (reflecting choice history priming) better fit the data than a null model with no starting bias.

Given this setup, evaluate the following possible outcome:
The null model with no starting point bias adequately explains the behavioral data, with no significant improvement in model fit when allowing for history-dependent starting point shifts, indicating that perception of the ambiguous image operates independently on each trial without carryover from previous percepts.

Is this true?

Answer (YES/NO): NO